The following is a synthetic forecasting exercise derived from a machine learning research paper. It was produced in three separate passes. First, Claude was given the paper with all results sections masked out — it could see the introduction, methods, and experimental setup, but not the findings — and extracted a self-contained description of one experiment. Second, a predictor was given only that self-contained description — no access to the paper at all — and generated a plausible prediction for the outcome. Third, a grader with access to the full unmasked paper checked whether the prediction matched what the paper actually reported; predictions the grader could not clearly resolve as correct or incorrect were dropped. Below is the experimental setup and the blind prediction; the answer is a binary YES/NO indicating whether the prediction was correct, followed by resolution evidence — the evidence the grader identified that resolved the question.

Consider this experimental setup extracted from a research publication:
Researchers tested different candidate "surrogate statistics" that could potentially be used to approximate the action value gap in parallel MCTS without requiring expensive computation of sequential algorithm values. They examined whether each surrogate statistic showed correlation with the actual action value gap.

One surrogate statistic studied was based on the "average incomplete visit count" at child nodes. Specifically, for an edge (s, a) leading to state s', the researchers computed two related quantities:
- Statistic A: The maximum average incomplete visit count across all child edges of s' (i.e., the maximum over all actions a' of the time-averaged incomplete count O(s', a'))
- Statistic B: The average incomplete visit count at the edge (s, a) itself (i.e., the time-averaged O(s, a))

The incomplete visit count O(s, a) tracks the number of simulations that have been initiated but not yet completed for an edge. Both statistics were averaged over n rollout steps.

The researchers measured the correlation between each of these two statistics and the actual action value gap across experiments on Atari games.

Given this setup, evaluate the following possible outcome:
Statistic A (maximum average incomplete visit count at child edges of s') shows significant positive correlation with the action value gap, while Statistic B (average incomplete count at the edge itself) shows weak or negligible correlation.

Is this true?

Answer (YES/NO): YES